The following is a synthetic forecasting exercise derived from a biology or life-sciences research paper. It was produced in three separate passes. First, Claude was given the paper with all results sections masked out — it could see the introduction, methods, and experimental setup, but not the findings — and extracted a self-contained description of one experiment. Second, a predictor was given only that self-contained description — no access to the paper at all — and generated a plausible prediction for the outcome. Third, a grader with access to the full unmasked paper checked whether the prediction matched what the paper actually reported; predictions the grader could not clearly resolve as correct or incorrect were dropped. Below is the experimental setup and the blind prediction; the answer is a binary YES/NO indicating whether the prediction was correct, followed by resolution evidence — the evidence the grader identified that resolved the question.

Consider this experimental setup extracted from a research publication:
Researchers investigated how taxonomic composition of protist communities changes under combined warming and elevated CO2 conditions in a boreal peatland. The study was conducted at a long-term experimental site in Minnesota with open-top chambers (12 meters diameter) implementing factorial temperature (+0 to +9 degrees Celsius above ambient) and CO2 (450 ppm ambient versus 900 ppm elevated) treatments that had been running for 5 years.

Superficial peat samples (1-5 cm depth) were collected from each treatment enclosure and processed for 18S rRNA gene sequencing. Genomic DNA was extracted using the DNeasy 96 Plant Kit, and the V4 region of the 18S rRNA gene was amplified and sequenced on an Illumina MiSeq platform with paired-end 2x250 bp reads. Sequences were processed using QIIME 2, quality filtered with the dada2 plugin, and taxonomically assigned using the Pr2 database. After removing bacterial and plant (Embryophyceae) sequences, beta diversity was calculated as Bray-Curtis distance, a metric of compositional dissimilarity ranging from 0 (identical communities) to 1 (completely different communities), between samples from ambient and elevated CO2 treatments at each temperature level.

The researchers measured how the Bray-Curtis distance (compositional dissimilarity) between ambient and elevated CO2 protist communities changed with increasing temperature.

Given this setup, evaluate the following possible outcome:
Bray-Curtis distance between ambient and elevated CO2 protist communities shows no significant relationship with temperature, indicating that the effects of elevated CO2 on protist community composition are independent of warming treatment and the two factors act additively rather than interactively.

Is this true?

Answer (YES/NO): NO